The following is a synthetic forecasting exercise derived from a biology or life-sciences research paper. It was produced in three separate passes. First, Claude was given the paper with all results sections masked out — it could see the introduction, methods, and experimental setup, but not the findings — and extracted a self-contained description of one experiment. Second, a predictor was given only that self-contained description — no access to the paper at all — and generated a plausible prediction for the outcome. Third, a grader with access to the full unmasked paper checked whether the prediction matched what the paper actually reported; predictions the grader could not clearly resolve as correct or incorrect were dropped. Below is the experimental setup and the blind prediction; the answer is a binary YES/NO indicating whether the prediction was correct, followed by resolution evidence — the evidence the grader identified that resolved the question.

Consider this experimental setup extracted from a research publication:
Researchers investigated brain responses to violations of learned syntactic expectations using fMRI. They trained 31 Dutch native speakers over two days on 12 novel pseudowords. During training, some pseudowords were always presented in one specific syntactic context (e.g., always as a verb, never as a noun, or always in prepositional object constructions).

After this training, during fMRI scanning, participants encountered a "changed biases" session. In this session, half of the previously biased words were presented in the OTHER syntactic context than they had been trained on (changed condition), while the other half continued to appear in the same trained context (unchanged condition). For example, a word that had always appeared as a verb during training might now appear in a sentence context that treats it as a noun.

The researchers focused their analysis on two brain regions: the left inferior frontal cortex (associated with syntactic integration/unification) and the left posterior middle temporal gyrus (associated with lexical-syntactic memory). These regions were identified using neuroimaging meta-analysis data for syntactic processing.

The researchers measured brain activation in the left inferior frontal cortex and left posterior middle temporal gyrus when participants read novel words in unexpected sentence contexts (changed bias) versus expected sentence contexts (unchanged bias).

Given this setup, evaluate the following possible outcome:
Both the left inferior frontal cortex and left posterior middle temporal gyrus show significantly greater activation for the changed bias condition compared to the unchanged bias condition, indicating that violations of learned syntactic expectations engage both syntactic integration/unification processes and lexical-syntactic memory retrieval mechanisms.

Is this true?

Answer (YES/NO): NO